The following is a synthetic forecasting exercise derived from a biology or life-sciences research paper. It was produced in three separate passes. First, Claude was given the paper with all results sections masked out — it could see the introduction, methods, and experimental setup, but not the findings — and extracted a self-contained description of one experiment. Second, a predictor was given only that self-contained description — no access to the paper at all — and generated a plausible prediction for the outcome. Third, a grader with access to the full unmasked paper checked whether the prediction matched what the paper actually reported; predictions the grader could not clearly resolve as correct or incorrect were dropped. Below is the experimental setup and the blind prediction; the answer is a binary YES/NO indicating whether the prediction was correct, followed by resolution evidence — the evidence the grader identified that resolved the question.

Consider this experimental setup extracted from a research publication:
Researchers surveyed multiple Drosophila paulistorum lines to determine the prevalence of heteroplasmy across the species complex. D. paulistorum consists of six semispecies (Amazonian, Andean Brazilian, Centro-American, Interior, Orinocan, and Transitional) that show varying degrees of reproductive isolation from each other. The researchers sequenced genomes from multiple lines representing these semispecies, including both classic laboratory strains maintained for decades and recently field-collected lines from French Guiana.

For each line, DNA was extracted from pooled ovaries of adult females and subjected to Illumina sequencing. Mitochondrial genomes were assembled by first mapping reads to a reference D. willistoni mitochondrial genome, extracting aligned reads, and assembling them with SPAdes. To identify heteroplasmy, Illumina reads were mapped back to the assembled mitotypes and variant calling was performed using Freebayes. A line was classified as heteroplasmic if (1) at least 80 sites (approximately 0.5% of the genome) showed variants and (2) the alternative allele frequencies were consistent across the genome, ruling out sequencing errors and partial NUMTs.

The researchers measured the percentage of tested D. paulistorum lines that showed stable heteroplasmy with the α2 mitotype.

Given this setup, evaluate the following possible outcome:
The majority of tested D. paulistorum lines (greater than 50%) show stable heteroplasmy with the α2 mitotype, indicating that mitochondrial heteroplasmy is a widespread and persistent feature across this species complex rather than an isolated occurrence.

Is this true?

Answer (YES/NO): NO